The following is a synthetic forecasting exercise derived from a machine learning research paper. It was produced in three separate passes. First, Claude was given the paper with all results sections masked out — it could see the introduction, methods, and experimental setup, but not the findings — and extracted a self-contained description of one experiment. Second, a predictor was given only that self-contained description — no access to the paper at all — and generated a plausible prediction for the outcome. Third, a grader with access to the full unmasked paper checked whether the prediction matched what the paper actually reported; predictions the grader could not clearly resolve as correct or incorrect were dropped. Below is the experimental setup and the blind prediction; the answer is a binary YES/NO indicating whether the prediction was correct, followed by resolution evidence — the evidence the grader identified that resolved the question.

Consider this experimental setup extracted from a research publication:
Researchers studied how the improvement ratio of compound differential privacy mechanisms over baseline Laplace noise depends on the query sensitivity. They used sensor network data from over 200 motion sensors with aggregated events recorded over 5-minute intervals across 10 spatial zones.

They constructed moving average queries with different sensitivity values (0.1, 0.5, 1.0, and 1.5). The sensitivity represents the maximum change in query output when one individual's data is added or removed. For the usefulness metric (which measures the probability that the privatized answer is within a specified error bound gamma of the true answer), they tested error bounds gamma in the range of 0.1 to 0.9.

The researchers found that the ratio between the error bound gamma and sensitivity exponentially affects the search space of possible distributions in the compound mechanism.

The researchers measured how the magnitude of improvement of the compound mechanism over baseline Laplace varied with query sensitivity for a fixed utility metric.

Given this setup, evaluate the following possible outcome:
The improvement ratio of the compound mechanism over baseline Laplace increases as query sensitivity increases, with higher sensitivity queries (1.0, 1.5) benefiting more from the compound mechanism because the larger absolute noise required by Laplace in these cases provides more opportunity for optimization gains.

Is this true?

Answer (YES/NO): NO